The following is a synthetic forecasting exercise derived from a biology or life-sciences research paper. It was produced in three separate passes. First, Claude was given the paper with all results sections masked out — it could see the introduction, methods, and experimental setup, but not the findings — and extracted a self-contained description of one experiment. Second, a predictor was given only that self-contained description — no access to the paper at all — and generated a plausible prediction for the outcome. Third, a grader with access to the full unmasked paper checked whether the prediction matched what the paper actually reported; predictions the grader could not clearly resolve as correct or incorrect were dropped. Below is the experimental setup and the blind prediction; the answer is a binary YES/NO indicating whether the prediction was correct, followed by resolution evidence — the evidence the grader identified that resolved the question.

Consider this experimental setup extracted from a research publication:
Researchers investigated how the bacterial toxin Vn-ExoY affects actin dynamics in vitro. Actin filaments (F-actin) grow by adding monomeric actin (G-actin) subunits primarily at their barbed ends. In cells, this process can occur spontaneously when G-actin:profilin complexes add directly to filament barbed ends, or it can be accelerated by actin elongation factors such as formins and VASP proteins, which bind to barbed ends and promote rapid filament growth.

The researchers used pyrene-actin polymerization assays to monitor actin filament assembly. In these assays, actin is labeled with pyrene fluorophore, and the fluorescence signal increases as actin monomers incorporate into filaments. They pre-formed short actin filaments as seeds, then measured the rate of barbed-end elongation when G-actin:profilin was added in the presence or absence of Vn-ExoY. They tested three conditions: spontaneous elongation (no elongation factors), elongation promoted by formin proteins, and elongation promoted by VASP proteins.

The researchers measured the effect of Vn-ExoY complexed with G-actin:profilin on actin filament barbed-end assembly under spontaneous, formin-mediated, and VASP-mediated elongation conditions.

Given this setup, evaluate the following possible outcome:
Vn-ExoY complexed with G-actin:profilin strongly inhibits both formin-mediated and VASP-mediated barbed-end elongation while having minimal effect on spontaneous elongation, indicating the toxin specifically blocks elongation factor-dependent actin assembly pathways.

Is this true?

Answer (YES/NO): NO